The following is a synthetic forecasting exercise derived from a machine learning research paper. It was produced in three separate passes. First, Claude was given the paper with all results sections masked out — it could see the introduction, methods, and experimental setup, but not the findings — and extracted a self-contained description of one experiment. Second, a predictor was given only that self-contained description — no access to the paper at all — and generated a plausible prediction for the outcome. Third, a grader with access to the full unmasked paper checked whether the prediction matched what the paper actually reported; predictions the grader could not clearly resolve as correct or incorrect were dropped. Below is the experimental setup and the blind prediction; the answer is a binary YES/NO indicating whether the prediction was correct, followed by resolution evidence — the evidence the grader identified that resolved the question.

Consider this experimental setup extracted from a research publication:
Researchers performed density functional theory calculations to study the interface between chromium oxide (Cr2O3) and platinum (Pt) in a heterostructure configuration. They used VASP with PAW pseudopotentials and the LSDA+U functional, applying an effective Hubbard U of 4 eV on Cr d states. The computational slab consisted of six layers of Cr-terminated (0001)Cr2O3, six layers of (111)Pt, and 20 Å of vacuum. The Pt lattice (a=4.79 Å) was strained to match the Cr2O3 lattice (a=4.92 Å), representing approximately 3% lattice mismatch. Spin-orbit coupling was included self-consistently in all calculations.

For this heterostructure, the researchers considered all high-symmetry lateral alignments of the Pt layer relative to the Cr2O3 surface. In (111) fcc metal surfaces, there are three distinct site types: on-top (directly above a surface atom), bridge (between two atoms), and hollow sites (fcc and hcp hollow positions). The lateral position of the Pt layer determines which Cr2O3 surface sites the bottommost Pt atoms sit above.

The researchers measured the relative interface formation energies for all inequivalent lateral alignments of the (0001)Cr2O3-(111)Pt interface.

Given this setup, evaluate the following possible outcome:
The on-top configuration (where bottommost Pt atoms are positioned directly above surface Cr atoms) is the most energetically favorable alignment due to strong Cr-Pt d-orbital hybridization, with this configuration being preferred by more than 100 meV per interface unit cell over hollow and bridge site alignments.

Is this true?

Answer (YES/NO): NO